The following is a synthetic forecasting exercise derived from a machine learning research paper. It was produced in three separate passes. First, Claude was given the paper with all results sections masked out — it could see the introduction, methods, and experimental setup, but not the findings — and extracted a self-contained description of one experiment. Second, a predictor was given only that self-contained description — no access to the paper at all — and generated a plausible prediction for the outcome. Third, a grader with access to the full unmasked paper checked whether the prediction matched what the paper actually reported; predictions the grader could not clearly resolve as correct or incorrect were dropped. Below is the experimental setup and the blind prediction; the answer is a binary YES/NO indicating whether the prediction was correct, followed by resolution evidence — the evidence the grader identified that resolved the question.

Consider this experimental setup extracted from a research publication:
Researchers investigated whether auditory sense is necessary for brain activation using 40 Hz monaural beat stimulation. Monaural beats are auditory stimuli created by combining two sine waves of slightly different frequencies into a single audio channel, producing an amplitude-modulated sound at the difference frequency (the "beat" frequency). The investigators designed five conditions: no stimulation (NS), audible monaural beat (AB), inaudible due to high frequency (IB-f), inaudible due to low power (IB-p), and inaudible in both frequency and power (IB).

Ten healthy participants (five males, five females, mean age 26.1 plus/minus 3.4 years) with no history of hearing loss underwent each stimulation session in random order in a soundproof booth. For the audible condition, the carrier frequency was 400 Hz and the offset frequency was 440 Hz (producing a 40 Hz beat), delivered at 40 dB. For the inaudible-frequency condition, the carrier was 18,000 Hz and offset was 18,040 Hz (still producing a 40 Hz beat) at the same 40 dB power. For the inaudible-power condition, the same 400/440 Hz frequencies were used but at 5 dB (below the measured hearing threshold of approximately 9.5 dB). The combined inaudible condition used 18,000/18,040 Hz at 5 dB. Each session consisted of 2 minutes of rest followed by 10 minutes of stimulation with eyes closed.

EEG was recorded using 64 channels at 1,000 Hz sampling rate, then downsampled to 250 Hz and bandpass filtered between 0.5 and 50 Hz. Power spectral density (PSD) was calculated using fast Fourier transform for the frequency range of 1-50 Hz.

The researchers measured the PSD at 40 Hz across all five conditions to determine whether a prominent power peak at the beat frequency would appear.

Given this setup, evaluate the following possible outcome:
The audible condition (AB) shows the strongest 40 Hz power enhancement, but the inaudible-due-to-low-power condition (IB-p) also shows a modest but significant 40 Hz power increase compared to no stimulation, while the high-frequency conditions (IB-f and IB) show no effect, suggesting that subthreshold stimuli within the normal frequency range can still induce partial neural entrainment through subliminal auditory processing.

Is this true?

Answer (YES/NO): NO